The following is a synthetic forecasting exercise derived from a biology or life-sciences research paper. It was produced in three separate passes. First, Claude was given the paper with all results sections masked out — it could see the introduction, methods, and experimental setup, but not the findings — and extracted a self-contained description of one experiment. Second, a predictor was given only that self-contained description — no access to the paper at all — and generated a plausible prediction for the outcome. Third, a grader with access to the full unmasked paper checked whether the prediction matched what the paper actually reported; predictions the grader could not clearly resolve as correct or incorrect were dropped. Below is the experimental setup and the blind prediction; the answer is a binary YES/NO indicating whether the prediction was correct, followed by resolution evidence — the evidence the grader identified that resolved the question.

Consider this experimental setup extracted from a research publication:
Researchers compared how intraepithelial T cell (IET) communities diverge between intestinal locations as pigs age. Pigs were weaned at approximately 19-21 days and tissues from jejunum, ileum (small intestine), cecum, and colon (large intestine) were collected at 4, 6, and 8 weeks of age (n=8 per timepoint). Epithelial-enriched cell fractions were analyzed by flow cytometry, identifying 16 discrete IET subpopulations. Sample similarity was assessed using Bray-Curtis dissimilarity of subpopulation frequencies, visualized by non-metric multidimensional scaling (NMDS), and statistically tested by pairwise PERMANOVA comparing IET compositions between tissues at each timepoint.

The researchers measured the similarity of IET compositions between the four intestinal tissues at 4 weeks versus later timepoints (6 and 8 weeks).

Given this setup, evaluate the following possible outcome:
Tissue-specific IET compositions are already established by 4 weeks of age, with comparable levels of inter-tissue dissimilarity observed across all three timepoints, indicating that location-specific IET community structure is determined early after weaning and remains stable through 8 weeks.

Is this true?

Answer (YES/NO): NO